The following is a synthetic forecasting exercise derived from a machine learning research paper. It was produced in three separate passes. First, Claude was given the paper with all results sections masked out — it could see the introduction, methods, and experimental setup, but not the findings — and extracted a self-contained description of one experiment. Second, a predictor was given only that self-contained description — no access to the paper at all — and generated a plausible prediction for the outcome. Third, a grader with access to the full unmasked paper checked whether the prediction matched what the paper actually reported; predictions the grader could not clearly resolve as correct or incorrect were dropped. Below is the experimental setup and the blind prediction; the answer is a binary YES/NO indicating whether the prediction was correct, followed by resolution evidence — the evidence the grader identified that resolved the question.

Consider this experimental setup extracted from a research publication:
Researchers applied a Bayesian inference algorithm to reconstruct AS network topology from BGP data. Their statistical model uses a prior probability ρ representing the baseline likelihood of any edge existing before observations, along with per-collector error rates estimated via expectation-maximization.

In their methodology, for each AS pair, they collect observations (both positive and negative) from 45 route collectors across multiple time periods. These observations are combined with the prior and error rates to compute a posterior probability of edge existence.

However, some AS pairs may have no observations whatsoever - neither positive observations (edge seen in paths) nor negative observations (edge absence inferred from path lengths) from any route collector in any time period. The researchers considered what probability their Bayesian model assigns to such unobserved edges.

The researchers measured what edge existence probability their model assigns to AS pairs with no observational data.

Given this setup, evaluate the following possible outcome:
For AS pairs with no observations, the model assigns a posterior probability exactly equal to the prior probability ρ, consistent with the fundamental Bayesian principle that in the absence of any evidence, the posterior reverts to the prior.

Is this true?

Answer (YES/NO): YES